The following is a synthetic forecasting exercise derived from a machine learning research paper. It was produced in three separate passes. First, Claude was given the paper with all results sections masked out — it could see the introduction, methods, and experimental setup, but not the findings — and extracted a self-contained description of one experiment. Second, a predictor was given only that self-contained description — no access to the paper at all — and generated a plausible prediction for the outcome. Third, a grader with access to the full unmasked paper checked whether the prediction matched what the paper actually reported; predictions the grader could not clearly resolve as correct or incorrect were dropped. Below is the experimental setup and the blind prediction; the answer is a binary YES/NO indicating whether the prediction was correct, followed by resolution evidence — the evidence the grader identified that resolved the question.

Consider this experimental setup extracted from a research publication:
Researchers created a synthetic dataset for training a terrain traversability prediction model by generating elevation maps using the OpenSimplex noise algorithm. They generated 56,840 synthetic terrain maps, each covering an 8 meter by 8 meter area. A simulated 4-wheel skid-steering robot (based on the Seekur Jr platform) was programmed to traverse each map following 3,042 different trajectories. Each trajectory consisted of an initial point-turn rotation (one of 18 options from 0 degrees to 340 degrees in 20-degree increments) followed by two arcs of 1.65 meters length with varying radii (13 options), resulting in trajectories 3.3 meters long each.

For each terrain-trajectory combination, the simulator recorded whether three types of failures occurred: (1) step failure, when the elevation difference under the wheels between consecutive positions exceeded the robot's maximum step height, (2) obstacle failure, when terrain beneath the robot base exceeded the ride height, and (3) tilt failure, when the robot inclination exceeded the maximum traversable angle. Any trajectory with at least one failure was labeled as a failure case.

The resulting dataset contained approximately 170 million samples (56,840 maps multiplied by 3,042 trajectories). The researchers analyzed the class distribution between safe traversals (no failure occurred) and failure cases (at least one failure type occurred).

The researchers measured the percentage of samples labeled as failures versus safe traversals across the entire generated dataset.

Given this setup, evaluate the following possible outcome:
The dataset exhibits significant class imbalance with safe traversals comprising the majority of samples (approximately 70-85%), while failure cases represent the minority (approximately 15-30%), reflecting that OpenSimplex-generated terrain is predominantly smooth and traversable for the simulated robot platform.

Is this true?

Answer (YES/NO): NO